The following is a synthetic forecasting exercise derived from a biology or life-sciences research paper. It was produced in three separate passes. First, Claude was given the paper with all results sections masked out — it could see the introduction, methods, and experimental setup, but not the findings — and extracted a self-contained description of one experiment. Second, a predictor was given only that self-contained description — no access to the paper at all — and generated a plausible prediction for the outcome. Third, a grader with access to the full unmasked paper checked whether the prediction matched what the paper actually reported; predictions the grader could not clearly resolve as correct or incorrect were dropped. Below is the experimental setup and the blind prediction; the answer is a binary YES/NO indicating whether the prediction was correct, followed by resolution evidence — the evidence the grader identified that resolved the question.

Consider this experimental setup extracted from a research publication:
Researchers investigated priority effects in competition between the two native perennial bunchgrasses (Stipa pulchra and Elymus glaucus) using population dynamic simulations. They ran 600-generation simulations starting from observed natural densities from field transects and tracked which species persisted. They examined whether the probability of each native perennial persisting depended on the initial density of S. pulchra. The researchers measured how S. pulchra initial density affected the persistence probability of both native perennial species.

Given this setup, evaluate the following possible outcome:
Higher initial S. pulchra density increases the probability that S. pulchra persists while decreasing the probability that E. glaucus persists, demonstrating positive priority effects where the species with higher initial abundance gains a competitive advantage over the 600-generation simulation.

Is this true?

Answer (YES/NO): YES